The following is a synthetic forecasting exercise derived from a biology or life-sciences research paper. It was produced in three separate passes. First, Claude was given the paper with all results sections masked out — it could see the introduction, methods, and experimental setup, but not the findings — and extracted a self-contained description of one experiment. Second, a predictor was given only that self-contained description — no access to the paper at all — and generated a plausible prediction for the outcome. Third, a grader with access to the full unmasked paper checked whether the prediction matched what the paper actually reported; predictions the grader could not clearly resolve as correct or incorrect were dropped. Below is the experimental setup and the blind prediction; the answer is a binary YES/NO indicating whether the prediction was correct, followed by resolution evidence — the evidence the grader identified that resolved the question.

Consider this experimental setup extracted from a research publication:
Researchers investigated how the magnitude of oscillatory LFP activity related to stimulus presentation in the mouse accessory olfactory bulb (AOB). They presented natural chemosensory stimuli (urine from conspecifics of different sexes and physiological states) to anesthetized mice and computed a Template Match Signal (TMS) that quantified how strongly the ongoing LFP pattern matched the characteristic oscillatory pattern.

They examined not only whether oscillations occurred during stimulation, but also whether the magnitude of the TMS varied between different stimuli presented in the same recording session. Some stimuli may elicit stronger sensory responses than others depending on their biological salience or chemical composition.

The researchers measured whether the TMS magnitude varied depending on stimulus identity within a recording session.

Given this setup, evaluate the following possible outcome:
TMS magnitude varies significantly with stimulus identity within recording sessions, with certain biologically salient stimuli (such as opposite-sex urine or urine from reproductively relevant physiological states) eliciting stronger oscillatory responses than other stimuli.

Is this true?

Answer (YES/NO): YES